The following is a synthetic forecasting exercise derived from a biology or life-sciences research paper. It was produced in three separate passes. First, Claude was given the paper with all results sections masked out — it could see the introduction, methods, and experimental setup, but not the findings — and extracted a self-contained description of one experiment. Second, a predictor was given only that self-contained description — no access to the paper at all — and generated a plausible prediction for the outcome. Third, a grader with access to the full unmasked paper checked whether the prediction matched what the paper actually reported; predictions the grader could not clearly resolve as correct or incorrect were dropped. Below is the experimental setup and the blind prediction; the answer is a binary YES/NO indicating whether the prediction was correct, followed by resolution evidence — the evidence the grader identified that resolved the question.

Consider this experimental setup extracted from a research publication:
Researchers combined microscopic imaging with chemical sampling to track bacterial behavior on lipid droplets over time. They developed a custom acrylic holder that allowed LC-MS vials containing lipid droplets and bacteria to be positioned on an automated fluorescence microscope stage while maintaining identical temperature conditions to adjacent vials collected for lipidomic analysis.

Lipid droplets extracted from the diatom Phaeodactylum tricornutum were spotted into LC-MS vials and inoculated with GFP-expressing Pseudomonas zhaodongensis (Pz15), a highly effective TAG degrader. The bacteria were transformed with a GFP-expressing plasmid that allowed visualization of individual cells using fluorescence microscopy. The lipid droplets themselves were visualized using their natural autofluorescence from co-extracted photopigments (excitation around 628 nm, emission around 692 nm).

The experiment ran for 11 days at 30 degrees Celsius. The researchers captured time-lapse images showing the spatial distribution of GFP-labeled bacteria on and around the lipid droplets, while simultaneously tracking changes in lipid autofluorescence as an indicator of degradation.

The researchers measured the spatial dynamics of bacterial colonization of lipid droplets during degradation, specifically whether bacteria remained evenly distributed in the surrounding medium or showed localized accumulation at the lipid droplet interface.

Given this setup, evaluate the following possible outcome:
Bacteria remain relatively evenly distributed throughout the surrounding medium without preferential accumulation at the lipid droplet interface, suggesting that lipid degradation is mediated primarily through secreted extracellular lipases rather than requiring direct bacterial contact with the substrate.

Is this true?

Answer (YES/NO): NO